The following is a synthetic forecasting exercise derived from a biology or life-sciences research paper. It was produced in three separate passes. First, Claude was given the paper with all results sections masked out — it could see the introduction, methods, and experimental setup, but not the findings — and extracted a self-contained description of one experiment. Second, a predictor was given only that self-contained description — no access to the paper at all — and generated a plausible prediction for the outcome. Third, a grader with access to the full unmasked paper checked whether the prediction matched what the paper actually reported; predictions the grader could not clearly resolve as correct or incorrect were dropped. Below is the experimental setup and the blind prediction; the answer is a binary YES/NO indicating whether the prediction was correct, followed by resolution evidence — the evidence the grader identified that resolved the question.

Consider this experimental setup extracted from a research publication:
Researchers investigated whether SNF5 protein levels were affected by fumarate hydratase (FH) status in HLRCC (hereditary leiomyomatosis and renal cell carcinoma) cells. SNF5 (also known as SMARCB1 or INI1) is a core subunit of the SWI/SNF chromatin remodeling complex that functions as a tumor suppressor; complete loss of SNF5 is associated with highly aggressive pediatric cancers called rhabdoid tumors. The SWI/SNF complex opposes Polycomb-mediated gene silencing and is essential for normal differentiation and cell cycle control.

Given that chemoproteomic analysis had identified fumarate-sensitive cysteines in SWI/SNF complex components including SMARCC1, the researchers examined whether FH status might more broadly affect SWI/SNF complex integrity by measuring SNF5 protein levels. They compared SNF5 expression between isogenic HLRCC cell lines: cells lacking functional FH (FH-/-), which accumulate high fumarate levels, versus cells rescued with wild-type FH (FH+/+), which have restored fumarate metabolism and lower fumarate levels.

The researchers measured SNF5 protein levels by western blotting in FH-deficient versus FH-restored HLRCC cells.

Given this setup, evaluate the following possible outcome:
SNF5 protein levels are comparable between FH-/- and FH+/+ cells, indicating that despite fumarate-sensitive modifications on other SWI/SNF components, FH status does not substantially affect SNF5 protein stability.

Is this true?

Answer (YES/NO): NO